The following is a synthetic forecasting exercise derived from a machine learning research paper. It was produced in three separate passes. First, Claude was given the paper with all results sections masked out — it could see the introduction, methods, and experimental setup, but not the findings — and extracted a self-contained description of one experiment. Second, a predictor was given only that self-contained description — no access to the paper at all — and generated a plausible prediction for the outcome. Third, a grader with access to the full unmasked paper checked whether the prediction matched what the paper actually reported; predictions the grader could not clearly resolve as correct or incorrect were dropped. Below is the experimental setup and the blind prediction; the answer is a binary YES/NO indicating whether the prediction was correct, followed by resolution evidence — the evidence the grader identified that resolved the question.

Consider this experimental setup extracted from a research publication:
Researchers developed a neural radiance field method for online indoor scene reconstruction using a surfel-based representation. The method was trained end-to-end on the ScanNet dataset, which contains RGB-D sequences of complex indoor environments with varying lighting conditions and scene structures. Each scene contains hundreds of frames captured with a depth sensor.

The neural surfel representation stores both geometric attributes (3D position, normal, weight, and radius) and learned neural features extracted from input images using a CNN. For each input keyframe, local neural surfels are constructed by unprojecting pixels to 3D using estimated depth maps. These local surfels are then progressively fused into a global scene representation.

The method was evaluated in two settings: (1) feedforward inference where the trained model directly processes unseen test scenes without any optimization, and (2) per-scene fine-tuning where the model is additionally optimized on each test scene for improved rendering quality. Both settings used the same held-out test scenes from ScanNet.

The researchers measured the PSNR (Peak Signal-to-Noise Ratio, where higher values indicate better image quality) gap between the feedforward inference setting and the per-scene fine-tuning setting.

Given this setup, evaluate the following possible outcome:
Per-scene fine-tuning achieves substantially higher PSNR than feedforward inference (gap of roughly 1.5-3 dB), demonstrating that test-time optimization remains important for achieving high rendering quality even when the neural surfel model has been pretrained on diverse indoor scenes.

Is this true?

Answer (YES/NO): NO